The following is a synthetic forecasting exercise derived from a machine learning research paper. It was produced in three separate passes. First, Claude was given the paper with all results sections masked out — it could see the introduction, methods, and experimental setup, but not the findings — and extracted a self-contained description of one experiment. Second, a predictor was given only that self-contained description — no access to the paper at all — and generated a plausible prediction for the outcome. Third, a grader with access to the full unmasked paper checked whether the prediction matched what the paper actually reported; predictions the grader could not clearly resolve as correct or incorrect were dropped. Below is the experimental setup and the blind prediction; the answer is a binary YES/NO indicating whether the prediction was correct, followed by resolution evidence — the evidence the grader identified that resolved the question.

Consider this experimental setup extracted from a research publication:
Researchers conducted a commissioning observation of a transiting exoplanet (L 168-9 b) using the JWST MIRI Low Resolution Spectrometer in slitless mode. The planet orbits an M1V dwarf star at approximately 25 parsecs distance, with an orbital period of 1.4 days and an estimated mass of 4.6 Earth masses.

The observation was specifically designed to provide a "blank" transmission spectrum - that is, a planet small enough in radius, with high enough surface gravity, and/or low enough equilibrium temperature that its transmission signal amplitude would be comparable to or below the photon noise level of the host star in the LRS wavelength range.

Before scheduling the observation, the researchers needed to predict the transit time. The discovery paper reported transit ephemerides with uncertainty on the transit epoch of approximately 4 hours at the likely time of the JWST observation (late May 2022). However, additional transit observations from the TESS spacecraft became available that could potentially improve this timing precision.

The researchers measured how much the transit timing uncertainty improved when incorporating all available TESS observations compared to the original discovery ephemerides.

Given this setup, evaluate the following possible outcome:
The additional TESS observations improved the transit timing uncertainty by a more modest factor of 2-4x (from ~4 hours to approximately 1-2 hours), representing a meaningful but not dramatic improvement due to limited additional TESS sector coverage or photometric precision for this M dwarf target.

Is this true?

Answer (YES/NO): NO